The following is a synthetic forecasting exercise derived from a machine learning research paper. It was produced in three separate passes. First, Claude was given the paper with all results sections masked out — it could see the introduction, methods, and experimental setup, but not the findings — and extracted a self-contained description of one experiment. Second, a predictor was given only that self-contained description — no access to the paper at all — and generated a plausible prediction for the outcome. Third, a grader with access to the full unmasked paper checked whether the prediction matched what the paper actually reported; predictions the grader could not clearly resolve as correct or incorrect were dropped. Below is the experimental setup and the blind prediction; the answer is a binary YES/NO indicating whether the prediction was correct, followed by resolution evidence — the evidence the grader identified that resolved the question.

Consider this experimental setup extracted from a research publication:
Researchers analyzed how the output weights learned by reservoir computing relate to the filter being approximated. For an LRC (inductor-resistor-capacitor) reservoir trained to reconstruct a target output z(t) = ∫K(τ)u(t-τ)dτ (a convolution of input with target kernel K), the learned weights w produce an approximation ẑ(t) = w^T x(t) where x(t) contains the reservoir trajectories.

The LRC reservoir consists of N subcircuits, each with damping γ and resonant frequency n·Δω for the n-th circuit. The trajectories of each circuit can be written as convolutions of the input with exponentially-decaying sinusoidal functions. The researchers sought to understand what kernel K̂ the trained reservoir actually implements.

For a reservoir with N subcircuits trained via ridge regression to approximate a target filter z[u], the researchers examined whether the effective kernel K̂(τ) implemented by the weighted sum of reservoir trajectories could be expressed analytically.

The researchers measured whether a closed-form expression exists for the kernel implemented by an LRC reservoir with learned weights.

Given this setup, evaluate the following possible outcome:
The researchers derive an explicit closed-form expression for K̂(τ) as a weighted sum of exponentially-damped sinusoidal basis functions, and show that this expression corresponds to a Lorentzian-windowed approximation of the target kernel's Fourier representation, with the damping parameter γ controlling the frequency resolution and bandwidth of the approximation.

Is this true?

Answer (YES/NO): NO